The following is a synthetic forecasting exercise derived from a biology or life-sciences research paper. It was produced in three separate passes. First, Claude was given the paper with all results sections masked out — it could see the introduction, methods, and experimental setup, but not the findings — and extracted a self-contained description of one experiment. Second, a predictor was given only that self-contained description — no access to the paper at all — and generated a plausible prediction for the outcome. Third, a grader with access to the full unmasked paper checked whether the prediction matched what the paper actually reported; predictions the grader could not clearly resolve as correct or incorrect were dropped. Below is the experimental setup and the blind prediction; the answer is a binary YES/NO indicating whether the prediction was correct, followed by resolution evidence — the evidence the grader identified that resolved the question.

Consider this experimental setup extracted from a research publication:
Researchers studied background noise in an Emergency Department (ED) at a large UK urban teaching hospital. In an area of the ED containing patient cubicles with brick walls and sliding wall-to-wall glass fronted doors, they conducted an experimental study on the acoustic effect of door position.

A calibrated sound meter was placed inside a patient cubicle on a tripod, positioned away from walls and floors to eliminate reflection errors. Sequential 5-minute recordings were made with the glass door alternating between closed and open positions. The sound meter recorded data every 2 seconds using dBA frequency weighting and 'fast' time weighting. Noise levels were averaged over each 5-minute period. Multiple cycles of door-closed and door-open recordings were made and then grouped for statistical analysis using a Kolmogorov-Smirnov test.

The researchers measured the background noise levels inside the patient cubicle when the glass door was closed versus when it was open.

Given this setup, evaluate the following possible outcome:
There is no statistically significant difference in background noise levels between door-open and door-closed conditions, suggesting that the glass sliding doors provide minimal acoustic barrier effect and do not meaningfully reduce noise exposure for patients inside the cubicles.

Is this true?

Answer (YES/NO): NO